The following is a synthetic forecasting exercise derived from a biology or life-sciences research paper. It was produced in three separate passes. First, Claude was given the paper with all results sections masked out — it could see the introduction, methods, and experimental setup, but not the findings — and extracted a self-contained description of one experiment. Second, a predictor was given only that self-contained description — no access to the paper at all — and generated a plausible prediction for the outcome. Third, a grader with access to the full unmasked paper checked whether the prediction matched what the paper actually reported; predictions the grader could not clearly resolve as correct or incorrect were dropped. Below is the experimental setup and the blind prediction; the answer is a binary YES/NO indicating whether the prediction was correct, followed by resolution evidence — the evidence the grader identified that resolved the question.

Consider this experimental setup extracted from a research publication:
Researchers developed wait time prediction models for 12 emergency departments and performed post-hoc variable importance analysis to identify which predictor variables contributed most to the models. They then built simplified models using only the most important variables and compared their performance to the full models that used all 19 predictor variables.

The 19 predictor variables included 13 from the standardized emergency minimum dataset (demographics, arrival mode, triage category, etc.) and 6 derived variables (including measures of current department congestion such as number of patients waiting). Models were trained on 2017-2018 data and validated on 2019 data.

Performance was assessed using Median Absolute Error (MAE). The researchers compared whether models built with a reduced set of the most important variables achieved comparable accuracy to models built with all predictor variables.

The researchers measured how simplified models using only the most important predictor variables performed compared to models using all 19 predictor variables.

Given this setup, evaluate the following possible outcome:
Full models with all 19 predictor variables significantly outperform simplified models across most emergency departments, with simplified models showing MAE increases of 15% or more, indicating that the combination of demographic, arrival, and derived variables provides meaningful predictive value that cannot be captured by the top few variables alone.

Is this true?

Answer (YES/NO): NO